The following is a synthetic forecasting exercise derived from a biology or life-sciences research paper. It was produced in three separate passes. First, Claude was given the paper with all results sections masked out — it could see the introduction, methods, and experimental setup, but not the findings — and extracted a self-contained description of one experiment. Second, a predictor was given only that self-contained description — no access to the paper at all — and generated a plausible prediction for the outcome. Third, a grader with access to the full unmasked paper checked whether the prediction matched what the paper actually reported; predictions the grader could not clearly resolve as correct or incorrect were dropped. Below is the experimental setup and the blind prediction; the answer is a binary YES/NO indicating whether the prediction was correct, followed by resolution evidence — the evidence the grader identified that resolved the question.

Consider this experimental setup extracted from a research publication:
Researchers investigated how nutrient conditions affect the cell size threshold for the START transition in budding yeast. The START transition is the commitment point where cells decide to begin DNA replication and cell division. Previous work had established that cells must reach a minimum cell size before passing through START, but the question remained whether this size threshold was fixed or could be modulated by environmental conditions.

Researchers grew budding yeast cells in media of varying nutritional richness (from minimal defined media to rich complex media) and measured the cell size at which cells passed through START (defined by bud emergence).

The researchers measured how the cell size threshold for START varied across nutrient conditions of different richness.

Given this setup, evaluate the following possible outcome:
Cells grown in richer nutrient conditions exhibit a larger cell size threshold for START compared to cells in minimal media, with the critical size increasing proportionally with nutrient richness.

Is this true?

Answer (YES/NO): YES